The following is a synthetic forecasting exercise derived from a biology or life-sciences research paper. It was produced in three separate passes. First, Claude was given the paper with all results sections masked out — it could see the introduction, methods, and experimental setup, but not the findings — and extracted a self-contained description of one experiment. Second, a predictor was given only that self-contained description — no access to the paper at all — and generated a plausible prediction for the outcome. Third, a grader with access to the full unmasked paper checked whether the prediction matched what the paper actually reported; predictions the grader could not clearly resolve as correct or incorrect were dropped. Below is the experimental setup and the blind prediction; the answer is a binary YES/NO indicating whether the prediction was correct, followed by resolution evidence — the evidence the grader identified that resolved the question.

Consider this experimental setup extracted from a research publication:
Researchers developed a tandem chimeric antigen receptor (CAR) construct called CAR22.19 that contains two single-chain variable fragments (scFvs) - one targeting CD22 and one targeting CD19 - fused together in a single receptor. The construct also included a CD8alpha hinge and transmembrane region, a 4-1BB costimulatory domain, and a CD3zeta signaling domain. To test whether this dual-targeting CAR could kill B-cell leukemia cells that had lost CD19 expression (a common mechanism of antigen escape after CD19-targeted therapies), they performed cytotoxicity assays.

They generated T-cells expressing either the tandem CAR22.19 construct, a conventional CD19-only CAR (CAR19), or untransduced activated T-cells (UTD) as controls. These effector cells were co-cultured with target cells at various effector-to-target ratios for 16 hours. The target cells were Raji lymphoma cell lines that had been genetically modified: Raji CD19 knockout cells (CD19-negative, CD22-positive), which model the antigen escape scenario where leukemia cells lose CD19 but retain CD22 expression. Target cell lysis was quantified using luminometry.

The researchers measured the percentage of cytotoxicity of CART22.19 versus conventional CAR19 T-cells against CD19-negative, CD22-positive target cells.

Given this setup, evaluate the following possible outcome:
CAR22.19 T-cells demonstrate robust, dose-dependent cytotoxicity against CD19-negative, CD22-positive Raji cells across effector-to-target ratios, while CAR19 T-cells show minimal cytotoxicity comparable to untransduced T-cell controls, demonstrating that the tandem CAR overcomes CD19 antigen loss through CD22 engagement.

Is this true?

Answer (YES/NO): YES